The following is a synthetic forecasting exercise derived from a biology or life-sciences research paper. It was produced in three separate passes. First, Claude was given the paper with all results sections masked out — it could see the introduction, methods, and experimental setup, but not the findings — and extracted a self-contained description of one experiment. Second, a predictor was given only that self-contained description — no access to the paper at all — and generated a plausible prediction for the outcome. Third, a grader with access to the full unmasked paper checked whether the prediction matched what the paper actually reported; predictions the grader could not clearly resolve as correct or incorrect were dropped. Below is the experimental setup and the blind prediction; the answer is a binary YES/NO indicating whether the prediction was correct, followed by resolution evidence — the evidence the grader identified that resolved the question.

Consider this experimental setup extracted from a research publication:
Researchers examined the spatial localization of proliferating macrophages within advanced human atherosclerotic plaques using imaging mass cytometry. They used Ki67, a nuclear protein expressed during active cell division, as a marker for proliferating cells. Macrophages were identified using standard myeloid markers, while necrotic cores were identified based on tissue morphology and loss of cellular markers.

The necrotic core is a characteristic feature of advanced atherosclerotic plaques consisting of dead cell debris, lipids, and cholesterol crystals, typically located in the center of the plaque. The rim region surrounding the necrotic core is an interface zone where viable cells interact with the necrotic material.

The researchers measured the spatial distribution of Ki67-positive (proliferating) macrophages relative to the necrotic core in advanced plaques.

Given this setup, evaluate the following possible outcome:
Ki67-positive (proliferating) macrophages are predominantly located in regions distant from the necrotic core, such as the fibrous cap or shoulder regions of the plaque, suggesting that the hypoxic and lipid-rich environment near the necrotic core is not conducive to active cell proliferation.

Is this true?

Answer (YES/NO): NO